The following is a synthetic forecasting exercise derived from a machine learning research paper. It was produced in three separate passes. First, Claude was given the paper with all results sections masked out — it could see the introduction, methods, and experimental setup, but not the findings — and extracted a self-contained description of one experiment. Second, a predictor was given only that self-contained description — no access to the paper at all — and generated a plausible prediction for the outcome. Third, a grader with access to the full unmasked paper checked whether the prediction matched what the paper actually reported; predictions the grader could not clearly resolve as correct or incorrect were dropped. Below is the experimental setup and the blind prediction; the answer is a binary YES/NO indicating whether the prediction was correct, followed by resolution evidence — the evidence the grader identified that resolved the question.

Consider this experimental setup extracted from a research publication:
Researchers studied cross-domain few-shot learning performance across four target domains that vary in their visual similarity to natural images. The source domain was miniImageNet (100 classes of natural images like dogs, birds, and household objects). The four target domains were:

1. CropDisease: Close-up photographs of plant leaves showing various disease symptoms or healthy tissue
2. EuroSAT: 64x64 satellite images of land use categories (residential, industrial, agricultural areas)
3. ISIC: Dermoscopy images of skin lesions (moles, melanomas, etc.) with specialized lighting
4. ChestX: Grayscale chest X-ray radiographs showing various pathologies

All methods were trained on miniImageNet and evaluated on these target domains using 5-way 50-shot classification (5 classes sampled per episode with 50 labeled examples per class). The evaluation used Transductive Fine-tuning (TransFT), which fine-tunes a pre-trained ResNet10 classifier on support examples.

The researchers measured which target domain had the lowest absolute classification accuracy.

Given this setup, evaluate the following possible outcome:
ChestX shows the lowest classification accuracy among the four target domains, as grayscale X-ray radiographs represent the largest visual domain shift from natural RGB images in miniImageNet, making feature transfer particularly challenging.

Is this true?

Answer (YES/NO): YES